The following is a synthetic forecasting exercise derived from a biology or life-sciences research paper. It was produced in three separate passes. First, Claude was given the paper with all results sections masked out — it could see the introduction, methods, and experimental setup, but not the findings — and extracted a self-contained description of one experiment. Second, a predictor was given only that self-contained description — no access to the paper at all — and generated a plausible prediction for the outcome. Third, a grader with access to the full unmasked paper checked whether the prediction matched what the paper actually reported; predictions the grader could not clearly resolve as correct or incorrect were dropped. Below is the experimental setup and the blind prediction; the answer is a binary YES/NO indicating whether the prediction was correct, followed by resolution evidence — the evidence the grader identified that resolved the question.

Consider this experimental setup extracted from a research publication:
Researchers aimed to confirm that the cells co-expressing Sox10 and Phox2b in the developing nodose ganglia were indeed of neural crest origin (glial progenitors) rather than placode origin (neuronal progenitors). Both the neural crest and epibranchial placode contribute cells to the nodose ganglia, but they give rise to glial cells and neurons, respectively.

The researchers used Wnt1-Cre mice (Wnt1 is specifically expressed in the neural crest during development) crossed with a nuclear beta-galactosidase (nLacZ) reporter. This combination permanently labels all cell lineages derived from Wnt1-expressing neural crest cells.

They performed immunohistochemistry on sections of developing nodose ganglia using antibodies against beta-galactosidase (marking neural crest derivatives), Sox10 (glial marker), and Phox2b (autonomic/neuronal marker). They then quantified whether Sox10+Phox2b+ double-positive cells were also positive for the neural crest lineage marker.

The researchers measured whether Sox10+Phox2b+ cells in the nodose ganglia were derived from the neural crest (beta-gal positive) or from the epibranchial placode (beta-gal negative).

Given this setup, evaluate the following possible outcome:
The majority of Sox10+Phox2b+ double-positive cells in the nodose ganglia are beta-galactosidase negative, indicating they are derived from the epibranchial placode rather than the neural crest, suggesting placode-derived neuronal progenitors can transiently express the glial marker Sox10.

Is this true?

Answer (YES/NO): NO